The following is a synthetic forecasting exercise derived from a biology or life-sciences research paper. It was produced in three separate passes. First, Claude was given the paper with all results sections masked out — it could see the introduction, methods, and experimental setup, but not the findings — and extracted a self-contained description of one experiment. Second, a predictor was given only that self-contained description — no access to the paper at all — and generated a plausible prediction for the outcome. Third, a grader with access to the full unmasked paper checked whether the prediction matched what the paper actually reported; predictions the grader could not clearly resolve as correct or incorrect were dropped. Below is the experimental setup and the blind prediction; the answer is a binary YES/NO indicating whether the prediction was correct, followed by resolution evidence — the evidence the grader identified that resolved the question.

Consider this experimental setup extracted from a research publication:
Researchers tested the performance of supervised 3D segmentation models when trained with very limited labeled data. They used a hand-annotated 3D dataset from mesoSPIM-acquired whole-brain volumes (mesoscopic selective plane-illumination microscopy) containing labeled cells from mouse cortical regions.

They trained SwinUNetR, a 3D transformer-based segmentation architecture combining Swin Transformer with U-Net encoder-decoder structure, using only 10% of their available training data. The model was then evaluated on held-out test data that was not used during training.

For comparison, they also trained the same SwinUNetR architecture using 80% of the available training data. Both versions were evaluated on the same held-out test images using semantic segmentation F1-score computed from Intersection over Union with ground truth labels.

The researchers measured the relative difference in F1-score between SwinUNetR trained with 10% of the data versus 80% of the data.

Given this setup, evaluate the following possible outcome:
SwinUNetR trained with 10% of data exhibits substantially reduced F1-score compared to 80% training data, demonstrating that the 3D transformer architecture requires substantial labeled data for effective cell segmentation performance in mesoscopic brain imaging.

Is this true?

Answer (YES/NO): NO